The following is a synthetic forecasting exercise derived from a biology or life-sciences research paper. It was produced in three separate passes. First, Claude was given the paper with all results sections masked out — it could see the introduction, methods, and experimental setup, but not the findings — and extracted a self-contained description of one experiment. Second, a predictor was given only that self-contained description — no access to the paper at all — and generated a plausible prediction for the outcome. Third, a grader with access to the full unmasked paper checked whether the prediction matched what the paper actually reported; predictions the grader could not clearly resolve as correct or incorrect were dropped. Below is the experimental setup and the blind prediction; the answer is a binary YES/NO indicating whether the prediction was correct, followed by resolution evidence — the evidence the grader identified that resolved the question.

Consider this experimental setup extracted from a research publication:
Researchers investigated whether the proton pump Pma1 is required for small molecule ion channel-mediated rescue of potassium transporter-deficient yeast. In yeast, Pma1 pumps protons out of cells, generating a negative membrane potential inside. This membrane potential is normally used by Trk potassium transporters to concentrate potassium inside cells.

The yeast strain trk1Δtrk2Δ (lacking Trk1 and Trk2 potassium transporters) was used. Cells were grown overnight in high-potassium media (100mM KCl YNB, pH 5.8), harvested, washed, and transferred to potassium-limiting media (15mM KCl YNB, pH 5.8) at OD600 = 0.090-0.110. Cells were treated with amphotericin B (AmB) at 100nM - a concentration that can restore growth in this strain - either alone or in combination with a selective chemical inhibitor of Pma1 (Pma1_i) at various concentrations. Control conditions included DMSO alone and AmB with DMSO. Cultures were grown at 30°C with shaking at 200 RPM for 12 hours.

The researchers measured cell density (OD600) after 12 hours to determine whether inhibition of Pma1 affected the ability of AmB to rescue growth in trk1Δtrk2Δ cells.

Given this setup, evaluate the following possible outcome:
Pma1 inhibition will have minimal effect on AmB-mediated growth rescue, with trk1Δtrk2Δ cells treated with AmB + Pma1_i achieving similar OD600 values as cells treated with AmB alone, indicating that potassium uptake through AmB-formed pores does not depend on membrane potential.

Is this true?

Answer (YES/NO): NO